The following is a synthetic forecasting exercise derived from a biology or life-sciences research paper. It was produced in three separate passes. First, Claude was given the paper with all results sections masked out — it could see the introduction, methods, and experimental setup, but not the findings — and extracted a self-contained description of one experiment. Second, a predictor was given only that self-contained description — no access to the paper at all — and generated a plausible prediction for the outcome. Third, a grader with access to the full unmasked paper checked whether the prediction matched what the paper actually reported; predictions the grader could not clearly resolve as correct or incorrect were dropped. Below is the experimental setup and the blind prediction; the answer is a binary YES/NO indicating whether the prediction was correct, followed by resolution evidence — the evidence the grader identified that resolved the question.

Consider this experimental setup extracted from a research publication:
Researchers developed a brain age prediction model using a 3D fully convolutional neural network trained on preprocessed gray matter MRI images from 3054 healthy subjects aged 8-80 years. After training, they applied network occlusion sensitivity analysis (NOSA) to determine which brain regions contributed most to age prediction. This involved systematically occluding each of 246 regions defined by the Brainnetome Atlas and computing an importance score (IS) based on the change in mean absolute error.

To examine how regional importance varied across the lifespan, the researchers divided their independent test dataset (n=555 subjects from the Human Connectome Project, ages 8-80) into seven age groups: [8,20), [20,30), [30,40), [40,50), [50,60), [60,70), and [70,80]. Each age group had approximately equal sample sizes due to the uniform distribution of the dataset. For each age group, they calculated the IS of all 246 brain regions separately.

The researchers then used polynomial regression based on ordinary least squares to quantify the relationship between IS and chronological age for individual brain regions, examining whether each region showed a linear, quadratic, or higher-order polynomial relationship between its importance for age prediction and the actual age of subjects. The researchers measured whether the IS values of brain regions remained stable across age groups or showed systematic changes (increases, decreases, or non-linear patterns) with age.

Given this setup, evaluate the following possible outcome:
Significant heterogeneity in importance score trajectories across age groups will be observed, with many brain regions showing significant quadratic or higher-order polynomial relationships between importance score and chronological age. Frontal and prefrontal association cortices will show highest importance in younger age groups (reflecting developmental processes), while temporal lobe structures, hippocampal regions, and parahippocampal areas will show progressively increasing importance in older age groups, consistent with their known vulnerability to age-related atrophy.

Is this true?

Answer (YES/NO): NO